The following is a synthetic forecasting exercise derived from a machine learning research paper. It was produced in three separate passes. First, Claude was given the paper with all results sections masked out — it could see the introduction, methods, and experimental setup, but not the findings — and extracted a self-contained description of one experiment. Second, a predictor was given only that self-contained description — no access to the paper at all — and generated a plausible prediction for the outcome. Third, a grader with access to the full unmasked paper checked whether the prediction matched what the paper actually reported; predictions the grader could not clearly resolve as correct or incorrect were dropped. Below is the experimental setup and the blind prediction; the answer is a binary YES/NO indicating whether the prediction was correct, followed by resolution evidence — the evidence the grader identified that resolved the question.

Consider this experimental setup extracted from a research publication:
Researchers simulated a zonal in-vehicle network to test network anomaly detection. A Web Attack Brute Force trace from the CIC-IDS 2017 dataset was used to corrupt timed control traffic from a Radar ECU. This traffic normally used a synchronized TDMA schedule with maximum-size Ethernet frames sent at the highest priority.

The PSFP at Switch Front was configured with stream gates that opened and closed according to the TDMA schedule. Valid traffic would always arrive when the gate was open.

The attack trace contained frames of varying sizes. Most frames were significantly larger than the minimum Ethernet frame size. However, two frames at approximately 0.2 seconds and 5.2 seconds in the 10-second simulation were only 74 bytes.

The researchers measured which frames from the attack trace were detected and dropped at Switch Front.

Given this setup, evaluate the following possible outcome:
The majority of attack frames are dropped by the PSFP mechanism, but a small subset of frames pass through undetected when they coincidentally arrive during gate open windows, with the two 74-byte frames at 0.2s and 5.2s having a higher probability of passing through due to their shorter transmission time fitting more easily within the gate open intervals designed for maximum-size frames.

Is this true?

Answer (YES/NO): YES